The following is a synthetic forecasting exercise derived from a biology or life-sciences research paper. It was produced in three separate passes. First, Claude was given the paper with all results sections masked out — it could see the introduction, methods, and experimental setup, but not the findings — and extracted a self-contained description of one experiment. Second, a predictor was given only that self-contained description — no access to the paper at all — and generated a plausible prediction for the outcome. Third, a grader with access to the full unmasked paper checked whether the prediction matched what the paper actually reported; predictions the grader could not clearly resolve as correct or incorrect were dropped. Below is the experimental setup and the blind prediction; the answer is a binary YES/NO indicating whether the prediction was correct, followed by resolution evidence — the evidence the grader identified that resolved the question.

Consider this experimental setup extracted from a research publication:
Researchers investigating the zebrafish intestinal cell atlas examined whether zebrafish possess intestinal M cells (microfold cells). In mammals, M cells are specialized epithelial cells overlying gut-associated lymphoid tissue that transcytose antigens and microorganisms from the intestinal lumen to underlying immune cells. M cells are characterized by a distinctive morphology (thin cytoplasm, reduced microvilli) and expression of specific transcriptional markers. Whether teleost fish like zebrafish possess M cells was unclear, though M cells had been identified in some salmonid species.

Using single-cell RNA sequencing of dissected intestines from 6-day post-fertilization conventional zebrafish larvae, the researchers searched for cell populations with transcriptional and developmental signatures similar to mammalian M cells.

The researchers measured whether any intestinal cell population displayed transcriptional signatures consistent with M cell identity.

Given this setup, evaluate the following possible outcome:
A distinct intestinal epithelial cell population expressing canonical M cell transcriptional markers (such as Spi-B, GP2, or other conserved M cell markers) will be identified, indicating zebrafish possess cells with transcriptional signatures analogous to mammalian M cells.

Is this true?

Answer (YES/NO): YES